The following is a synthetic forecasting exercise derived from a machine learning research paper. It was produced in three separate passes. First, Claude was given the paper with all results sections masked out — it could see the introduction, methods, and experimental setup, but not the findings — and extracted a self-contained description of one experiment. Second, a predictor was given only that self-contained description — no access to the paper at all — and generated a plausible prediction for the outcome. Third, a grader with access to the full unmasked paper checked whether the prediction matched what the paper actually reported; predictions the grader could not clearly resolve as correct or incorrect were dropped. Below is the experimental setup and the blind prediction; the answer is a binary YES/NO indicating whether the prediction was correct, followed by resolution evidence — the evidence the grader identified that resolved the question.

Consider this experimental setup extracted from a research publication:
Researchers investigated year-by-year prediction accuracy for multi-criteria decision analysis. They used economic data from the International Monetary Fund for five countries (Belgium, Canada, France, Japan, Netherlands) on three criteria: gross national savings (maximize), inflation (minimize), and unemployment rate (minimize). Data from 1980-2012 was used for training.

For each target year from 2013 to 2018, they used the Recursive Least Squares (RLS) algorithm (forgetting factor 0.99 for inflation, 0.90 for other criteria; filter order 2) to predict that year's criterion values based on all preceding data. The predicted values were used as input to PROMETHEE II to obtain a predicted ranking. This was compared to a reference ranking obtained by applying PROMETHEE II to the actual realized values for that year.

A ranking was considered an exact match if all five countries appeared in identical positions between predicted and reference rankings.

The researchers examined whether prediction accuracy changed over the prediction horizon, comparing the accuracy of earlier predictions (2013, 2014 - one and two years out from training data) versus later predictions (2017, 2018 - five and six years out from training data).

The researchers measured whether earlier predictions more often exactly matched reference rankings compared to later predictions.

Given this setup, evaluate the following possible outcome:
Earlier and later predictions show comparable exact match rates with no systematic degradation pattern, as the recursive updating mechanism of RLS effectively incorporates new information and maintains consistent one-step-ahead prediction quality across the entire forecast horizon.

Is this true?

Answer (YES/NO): NO